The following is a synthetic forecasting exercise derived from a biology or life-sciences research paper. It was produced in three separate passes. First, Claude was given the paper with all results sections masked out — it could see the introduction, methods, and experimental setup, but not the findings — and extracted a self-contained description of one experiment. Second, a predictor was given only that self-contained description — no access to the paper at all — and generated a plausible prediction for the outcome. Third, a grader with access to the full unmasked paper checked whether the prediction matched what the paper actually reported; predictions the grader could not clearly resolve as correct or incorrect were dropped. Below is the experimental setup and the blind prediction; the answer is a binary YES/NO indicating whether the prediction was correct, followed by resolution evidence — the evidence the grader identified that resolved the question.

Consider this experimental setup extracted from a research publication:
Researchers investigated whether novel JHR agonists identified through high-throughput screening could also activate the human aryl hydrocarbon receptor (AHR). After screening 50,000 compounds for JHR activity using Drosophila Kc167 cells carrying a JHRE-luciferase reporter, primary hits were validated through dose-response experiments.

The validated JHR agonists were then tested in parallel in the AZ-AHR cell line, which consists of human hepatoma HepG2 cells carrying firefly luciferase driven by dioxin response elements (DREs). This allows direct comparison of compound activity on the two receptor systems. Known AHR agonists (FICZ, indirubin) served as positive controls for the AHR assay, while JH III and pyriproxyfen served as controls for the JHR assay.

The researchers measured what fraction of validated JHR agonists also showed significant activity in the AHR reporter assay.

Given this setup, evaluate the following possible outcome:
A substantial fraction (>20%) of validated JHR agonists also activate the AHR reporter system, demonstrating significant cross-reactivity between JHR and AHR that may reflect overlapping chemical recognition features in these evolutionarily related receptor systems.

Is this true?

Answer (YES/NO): YES